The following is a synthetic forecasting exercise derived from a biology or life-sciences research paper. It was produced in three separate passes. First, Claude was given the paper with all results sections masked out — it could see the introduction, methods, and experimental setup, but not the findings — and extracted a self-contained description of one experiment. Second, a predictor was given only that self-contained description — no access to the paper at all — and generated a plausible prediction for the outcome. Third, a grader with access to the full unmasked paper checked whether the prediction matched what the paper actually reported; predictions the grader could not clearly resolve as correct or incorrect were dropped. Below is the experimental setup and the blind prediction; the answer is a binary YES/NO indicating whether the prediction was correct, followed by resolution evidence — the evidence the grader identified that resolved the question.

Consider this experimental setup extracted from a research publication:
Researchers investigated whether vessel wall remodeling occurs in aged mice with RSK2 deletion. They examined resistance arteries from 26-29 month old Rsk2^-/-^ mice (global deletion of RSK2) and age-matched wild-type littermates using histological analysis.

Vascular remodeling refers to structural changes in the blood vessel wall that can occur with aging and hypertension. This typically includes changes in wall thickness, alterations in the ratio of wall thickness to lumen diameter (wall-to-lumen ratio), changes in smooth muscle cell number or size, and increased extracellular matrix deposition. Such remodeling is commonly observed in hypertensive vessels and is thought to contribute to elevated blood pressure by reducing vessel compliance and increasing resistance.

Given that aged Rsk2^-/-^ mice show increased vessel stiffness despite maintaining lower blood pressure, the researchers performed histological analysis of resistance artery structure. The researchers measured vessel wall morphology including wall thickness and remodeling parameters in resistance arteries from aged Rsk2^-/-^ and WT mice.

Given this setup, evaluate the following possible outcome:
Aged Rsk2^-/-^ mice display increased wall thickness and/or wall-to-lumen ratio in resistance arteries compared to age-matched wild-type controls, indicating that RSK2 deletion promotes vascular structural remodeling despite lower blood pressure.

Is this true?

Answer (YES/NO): NO